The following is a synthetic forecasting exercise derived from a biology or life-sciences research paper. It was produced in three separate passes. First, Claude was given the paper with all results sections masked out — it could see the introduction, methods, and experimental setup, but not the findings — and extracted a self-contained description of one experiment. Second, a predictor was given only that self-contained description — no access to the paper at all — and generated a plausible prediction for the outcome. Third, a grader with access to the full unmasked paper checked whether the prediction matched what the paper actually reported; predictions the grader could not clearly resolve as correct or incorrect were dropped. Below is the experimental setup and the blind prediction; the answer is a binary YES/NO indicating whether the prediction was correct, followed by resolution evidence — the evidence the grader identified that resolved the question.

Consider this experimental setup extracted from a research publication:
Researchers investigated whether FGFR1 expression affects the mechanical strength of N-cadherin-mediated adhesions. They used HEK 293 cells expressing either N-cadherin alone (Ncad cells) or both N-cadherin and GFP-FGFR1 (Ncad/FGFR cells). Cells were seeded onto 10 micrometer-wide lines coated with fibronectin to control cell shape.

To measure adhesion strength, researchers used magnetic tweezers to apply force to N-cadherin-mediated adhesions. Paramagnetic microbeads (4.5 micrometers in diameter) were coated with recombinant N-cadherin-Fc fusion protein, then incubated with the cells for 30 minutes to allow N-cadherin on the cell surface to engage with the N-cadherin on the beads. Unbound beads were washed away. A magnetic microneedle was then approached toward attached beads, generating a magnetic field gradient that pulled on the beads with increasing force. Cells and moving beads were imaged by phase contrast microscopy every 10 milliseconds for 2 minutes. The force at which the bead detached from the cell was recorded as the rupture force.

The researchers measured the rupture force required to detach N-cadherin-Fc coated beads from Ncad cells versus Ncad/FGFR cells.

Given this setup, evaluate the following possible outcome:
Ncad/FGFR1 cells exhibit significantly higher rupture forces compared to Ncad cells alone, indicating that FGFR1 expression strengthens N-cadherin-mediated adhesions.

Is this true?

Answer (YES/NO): YES